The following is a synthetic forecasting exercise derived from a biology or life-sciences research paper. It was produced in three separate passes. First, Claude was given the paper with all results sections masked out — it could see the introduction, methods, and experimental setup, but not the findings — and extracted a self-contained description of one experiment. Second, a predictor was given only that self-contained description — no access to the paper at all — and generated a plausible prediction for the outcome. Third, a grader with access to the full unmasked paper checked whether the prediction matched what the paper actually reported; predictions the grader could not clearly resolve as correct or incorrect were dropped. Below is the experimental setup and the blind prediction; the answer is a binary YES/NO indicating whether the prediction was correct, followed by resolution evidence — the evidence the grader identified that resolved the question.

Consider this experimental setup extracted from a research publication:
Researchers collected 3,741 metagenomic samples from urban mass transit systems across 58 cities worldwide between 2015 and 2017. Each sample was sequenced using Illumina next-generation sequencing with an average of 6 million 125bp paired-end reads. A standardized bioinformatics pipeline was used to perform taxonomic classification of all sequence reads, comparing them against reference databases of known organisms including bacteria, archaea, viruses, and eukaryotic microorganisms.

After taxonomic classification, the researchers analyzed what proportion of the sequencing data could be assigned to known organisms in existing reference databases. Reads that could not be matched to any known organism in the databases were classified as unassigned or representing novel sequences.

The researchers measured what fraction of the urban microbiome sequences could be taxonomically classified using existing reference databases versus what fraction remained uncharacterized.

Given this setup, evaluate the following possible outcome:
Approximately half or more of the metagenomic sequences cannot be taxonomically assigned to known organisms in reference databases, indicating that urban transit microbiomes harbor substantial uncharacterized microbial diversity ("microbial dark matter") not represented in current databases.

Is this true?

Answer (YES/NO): YES